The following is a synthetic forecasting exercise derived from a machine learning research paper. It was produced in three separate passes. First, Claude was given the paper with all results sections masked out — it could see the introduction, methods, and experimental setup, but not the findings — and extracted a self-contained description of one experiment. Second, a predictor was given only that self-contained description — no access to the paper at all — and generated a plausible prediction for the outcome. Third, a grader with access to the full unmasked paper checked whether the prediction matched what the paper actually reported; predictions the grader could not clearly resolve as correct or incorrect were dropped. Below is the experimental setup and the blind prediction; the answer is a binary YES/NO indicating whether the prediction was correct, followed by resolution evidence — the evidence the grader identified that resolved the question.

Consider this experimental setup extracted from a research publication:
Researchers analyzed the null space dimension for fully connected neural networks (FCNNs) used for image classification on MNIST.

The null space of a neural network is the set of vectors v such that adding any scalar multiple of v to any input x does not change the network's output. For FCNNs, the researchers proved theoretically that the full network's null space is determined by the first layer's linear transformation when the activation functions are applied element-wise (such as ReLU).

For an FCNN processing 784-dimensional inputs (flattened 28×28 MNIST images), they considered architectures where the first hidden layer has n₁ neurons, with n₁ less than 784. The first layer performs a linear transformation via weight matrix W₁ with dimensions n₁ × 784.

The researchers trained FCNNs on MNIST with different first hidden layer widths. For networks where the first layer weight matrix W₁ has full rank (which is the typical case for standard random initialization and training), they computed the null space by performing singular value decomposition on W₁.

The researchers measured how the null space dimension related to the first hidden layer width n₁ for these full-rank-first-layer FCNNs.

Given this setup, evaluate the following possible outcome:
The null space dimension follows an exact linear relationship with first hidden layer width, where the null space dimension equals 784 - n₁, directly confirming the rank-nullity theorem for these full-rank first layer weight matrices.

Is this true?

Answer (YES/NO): YES